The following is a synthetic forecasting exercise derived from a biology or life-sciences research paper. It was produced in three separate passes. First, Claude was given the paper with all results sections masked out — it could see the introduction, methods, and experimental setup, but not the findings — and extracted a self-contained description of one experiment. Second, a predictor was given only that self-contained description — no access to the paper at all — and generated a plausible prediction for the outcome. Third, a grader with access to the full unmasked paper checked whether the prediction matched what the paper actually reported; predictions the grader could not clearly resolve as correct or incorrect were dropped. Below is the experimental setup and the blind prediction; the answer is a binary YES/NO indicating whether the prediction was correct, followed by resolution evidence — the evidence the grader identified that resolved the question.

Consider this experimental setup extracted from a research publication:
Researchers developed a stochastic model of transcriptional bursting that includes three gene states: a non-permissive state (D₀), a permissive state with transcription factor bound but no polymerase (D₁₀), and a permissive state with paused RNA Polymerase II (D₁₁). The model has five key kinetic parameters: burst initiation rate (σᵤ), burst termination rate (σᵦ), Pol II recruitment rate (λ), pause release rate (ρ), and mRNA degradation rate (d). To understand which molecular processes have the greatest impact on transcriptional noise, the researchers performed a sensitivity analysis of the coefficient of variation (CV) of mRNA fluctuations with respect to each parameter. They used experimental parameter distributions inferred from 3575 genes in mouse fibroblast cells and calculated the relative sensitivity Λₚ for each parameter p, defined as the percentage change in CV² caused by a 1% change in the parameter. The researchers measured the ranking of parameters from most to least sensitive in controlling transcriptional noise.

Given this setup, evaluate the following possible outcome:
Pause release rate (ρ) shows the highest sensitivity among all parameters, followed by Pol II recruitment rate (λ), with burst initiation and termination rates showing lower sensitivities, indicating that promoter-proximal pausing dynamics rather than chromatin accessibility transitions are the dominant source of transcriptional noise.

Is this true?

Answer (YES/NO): NO